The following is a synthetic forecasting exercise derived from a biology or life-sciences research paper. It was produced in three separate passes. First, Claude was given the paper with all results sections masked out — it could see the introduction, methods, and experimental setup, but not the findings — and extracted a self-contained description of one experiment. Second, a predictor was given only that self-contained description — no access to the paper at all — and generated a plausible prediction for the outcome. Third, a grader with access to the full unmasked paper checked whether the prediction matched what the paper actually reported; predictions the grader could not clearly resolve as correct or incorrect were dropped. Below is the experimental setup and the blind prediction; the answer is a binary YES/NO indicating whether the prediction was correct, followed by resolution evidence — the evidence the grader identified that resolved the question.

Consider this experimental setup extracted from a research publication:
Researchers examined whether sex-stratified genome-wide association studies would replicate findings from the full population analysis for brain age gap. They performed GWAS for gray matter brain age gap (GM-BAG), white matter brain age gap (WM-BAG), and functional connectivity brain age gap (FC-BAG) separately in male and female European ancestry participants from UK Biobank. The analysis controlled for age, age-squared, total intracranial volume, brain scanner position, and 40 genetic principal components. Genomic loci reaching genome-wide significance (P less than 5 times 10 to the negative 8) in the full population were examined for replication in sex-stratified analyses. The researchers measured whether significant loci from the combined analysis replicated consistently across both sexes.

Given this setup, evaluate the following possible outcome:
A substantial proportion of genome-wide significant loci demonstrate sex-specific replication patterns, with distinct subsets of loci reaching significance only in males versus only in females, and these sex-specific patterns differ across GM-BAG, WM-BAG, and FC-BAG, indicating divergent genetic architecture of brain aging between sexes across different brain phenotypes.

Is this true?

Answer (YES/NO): NO